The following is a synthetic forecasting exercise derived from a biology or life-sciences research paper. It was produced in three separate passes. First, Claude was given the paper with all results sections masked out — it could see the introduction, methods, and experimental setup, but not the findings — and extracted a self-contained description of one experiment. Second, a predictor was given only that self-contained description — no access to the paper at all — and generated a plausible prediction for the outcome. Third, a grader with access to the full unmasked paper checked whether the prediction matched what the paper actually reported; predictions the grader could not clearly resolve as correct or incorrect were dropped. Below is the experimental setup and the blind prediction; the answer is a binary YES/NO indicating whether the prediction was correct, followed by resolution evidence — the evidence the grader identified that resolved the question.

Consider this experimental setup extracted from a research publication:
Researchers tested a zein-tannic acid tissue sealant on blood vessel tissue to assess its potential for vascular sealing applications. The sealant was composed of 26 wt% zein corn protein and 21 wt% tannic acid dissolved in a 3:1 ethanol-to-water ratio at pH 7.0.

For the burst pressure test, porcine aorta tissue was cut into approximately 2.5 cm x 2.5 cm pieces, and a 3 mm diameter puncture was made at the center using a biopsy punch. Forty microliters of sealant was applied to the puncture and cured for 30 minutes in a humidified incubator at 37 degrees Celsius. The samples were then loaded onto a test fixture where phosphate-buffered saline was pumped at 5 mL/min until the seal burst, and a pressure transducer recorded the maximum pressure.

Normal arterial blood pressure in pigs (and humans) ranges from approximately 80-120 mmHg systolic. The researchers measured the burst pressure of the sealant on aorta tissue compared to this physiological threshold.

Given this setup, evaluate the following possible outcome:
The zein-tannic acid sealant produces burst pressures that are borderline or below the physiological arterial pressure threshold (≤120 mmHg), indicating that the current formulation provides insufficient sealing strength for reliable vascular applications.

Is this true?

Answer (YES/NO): YES